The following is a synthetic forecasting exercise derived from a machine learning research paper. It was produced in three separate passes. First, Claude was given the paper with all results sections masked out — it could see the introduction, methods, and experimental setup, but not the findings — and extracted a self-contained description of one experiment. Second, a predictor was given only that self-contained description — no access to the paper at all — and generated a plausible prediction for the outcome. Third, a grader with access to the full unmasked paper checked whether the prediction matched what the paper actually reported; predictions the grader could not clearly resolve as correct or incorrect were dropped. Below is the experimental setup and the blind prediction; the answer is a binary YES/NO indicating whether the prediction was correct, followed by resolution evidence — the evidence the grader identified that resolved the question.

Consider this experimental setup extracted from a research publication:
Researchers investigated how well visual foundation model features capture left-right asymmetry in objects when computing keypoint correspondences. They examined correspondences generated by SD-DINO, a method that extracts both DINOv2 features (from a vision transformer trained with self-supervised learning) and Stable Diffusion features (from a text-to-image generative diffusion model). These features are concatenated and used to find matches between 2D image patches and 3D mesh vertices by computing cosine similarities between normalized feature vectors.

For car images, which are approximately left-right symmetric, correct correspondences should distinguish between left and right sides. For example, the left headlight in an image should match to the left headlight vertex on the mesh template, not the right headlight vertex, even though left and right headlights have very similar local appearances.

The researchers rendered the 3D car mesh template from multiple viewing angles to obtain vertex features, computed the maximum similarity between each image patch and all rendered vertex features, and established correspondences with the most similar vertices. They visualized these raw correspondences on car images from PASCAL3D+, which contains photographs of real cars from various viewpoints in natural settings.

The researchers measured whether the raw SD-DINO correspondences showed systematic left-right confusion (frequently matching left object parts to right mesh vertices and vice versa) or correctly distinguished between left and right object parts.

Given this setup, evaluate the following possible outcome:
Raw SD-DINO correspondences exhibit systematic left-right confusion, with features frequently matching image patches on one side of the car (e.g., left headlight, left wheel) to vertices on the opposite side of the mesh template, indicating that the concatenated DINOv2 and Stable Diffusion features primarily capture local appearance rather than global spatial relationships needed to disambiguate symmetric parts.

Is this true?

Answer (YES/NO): YES